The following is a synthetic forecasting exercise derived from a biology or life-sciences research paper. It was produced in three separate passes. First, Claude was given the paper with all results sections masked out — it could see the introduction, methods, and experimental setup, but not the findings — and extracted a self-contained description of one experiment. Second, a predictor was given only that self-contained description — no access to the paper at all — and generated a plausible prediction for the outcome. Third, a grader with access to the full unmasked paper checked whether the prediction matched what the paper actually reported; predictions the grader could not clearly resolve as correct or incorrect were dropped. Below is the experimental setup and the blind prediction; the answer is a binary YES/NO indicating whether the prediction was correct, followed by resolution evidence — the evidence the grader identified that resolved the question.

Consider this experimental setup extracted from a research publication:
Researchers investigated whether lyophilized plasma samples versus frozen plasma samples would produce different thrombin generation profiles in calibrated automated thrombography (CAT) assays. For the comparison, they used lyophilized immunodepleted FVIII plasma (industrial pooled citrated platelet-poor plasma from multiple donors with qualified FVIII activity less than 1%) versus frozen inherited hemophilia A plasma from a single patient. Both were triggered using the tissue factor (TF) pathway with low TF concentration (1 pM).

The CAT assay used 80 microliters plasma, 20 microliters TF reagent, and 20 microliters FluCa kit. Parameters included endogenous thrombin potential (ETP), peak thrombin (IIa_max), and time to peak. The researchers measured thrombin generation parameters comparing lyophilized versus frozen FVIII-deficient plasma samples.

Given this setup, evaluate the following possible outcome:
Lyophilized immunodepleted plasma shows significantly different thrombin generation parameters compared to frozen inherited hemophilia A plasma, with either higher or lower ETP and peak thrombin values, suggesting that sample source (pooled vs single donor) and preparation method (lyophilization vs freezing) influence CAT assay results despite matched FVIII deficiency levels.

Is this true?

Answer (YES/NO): YES